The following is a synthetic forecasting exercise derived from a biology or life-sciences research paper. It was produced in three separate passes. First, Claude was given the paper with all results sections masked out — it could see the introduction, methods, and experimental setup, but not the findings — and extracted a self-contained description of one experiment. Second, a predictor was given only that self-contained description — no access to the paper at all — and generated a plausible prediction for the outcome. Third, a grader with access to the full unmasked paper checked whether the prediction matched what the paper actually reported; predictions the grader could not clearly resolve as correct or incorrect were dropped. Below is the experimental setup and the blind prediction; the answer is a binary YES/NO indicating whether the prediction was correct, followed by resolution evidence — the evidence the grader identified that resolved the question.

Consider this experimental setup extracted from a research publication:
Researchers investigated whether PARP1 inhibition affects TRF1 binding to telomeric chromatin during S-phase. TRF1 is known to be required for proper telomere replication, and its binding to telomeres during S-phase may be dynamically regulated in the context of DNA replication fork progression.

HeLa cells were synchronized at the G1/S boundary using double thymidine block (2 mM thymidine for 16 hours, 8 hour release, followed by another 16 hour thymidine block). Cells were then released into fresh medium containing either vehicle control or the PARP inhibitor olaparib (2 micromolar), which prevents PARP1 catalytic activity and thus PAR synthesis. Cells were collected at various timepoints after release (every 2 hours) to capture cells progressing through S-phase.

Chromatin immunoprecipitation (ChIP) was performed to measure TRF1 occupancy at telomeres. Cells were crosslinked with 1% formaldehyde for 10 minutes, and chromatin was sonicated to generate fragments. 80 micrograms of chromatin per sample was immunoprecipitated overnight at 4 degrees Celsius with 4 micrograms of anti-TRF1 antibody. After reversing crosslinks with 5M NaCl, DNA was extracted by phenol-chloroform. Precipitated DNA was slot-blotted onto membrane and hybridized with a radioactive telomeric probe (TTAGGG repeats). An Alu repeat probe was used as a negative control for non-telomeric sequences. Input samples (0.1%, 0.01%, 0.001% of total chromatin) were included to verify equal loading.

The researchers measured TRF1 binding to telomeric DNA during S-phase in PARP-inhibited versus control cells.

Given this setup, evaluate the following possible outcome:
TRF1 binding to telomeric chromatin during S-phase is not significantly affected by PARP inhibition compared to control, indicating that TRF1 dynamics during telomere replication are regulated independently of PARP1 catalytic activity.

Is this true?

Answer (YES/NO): NO